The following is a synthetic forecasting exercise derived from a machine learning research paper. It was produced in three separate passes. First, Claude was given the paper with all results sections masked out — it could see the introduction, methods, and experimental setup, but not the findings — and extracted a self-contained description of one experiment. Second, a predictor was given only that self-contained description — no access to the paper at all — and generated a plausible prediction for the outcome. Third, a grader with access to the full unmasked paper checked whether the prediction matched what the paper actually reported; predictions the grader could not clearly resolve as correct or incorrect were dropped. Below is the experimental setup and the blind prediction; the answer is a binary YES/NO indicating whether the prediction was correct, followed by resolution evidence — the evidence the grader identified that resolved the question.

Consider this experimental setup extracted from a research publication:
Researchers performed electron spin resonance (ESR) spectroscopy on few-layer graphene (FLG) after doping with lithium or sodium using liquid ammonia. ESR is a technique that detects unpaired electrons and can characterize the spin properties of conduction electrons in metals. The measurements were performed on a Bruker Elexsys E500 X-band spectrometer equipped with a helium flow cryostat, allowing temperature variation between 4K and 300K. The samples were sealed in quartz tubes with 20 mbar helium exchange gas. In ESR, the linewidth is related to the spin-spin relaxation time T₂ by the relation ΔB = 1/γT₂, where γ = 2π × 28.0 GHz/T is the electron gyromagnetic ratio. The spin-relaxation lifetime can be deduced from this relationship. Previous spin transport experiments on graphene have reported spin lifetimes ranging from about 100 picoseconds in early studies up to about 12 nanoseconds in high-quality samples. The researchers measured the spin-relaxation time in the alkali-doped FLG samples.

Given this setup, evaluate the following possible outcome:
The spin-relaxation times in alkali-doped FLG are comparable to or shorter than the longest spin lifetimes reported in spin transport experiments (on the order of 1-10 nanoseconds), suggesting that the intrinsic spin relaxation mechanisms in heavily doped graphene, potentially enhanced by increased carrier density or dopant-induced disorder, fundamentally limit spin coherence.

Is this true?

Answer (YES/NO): NO